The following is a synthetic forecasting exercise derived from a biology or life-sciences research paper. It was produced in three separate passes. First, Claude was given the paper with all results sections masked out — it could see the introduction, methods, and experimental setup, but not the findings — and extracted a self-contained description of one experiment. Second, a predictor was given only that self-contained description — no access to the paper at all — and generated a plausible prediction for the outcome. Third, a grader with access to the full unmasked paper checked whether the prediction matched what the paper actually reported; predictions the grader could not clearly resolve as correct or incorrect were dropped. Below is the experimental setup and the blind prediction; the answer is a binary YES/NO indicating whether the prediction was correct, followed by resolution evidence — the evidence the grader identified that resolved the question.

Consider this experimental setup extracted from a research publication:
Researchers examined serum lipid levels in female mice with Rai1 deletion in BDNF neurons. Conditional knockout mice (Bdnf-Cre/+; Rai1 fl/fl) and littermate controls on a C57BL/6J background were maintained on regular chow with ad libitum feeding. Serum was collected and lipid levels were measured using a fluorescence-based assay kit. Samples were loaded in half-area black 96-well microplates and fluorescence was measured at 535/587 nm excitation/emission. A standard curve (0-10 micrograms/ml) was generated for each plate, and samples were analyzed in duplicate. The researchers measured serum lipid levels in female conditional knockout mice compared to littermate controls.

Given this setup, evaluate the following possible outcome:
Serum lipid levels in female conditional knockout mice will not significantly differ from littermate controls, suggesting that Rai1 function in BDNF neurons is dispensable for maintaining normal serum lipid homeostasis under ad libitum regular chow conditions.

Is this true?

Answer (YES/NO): YES